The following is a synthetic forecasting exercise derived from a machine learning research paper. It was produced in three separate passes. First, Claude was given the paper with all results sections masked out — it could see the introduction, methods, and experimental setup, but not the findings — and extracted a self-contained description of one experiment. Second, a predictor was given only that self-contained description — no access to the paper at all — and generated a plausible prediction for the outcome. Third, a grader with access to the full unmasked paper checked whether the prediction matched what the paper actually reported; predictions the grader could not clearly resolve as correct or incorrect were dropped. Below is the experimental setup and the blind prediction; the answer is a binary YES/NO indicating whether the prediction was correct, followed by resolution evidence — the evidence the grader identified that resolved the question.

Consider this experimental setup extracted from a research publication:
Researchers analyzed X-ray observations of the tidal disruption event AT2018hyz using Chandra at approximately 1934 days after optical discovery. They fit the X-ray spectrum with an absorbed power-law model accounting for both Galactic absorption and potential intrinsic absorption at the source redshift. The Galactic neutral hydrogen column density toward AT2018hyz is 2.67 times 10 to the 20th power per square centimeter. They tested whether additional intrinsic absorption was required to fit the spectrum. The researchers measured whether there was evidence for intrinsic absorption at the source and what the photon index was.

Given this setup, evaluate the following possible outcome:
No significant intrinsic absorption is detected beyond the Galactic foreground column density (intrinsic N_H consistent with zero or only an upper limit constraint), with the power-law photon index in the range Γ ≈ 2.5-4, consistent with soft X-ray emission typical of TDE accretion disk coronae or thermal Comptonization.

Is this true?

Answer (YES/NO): NO